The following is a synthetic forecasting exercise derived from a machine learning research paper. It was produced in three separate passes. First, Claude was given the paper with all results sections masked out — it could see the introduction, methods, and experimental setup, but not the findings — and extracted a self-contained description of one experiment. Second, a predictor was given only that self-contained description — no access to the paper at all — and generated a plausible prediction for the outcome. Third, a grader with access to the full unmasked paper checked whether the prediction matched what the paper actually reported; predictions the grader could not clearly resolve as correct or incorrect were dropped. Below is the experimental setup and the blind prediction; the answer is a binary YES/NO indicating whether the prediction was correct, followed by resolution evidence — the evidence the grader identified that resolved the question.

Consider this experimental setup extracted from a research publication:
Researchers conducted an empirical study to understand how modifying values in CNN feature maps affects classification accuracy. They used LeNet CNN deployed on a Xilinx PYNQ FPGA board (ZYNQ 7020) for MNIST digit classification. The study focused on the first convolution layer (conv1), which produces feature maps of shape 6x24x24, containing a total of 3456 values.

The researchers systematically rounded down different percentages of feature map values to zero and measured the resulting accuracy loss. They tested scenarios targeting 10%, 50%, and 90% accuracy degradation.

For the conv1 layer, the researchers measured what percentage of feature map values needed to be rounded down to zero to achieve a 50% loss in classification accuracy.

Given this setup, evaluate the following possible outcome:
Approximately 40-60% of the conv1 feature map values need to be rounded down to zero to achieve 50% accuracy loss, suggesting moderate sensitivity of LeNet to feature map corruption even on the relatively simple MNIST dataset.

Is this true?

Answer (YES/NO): NO